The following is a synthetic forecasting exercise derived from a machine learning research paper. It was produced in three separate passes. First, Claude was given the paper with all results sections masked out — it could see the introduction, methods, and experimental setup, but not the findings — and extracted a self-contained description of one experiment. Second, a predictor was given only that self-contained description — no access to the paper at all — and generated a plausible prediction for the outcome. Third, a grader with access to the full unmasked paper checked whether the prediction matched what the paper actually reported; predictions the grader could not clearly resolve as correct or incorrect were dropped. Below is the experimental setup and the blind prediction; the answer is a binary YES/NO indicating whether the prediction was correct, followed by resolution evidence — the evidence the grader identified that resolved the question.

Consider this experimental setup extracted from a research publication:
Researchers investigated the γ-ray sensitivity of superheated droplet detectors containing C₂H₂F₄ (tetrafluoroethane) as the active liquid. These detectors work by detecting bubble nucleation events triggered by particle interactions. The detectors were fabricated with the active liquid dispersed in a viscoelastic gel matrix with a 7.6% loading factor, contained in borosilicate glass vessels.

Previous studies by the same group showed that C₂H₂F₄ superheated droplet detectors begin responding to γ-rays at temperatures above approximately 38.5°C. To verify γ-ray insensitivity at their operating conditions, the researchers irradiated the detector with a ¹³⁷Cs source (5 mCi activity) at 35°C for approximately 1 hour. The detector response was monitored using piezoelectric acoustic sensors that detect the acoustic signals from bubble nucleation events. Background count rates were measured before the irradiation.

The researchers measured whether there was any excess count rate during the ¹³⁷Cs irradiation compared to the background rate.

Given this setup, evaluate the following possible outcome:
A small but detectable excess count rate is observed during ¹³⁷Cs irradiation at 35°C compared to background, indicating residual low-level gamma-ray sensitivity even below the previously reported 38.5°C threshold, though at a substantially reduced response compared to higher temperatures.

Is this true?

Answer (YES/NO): NO